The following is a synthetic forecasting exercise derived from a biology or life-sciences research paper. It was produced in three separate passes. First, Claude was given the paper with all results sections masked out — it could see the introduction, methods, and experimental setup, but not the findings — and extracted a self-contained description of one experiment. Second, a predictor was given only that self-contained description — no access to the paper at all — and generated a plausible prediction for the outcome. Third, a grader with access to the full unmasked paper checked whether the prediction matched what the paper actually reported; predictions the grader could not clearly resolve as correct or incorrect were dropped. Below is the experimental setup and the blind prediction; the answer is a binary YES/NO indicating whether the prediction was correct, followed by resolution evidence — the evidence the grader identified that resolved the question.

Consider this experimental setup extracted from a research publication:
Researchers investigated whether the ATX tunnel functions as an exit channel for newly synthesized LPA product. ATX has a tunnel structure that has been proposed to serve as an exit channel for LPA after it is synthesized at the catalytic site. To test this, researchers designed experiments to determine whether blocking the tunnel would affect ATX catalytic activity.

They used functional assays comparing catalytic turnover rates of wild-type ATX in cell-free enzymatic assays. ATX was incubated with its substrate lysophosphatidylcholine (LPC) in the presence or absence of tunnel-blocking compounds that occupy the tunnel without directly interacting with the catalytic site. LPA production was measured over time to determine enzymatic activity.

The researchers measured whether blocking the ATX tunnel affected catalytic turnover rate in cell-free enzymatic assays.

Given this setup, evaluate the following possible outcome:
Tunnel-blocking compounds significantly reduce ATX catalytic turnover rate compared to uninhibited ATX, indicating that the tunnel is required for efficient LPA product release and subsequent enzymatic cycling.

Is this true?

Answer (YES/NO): YES